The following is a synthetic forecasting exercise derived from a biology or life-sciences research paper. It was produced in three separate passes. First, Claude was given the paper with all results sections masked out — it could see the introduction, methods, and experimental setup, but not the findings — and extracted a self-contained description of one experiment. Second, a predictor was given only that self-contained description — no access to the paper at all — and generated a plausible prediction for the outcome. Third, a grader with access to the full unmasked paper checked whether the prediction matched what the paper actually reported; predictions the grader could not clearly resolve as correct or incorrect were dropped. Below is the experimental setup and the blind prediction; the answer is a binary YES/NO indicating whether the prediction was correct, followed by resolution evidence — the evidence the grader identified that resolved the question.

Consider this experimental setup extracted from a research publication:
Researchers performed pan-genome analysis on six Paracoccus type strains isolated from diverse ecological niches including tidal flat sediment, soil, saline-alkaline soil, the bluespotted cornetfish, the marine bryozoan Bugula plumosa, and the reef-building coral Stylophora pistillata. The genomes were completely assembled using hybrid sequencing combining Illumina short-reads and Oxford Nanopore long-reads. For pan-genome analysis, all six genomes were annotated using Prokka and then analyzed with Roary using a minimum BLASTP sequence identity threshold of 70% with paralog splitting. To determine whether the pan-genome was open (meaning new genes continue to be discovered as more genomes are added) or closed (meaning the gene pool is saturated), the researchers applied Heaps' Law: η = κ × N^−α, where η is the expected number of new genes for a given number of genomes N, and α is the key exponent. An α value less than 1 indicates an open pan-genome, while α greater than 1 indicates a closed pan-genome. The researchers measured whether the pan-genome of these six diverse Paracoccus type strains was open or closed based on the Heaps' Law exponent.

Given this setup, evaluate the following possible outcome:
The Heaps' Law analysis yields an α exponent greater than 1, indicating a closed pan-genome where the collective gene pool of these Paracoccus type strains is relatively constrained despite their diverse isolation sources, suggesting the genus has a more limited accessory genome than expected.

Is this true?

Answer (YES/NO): NO